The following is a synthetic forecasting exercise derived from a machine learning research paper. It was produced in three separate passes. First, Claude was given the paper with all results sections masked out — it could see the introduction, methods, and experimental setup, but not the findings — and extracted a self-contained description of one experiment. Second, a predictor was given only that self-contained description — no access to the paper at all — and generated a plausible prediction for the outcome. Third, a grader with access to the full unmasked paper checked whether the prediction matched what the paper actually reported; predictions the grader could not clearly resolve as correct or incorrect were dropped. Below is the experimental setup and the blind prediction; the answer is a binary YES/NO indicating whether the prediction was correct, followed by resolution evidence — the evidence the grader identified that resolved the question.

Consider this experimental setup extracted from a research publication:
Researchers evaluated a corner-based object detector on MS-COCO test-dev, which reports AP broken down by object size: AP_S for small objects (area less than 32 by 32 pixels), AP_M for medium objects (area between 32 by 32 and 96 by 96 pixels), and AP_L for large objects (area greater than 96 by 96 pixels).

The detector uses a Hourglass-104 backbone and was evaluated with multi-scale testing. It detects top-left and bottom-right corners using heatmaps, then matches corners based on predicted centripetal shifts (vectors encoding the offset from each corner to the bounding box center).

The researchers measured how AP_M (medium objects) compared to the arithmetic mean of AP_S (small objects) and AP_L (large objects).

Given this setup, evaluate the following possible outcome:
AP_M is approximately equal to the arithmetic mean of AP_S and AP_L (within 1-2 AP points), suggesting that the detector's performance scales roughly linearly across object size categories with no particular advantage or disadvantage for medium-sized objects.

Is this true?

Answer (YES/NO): NO